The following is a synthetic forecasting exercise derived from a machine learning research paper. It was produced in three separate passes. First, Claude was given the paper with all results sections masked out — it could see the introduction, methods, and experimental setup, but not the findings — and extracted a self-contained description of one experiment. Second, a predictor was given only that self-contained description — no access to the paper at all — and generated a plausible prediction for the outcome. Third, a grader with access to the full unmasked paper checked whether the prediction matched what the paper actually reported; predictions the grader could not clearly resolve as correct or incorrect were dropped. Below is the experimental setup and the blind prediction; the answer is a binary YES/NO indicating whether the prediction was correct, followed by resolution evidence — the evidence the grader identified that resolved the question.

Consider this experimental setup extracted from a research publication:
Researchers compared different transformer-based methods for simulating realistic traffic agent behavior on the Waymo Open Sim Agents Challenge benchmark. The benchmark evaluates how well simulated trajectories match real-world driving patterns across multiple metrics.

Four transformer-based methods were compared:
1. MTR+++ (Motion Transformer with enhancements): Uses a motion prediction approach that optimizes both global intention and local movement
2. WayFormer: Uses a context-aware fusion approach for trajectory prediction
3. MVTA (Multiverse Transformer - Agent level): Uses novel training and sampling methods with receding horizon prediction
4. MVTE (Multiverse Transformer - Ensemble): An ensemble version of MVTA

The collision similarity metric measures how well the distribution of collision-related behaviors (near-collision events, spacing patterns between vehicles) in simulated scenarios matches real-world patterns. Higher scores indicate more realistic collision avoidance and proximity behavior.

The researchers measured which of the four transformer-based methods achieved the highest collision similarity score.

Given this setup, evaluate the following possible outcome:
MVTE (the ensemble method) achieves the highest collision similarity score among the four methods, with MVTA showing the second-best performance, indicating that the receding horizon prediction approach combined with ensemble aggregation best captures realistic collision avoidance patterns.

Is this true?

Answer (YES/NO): YES